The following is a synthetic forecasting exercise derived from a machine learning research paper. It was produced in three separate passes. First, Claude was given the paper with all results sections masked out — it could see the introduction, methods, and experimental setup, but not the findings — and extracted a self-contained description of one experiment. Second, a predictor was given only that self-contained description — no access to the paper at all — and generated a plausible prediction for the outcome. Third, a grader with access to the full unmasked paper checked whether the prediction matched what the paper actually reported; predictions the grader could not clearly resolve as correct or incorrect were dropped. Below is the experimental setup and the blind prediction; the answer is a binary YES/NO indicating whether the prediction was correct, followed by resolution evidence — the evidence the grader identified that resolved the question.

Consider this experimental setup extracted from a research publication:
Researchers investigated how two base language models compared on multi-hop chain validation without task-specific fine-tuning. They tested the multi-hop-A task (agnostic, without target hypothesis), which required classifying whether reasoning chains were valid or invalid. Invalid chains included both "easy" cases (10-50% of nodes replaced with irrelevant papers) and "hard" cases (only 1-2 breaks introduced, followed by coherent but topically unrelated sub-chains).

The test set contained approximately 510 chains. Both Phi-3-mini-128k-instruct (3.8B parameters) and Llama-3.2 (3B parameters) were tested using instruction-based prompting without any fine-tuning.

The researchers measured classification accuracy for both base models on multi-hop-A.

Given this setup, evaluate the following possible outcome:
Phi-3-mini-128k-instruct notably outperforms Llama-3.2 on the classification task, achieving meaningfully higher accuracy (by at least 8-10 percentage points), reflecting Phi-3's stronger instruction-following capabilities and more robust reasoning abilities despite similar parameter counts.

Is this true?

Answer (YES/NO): YES